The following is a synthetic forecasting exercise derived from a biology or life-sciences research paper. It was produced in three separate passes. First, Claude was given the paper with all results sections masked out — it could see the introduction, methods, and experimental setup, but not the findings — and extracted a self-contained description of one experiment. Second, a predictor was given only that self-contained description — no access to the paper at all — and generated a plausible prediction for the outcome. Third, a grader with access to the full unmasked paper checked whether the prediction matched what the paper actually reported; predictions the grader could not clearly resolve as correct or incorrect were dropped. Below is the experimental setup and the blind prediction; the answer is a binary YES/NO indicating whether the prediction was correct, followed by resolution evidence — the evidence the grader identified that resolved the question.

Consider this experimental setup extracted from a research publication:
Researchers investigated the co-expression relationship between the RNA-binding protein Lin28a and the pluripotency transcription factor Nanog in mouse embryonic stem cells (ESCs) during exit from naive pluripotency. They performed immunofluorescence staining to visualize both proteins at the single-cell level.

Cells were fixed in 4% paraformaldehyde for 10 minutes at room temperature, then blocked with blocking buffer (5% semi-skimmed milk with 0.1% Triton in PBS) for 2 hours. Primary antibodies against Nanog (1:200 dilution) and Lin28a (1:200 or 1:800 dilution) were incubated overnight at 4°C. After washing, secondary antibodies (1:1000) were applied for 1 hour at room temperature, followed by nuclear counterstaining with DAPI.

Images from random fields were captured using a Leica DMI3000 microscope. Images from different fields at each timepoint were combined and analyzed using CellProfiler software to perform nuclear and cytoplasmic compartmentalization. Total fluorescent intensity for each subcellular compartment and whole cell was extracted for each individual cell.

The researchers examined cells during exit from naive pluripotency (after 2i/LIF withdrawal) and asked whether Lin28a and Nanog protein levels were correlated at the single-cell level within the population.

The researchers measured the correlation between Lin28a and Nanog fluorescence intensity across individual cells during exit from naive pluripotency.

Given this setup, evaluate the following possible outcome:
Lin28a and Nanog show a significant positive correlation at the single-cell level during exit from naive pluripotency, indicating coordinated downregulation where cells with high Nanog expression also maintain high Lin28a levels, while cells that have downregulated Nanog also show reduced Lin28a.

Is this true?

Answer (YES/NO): NO